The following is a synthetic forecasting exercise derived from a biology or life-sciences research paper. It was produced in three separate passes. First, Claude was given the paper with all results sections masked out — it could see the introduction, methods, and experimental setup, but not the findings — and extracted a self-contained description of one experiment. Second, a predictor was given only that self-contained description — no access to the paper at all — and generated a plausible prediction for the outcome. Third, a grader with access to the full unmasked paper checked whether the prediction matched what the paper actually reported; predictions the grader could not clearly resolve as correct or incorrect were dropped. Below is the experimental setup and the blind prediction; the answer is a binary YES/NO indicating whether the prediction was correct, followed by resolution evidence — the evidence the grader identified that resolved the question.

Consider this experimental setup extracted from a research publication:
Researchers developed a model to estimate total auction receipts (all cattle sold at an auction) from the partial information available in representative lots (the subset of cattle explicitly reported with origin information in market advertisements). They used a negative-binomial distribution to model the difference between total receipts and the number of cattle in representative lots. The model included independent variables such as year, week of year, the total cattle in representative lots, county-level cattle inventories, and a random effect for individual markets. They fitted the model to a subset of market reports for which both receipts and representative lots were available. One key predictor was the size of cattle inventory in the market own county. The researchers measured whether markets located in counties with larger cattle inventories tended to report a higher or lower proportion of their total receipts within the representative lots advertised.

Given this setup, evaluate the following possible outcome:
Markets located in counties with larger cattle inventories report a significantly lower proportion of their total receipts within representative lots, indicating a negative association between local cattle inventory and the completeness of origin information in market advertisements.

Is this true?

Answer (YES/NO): NO